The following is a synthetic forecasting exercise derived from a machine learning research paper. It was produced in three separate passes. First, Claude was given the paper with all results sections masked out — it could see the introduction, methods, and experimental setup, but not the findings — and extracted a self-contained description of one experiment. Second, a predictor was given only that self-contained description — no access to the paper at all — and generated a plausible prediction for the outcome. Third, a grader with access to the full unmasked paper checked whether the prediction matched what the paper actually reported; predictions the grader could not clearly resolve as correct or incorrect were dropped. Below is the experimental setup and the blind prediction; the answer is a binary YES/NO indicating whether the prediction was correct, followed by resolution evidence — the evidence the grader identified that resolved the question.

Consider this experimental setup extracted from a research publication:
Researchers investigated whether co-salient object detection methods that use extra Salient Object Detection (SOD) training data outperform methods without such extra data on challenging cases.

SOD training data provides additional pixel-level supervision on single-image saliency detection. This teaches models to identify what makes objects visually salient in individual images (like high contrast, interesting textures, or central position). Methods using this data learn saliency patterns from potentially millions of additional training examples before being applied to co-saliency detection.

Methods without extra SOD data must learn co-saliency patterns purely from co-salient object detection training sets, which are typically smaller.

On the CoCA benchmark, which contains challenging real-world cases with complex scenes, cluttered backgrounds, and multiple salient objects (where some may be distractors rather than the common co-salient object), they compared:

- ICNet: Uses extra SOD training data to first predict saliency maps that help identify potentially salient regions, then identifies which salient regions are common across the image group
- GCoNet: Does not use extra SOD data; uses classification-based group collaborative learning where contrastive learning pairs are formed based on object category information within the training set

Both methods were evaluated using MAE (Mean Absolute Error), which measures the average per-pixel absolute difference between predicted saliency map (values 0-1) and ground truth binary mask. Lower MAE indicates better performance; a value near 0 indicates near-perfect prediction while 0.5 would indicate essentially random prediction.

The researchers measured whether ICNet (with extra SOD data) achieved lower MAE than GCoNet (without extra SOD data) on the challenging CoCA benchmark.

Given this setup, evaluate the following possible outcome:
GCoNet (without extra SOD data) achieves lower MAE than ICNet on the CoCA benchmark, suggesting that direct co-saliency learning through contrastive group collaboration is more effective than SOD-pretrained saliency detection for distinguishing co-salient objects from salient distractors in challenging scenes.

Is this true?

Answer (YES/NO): YES